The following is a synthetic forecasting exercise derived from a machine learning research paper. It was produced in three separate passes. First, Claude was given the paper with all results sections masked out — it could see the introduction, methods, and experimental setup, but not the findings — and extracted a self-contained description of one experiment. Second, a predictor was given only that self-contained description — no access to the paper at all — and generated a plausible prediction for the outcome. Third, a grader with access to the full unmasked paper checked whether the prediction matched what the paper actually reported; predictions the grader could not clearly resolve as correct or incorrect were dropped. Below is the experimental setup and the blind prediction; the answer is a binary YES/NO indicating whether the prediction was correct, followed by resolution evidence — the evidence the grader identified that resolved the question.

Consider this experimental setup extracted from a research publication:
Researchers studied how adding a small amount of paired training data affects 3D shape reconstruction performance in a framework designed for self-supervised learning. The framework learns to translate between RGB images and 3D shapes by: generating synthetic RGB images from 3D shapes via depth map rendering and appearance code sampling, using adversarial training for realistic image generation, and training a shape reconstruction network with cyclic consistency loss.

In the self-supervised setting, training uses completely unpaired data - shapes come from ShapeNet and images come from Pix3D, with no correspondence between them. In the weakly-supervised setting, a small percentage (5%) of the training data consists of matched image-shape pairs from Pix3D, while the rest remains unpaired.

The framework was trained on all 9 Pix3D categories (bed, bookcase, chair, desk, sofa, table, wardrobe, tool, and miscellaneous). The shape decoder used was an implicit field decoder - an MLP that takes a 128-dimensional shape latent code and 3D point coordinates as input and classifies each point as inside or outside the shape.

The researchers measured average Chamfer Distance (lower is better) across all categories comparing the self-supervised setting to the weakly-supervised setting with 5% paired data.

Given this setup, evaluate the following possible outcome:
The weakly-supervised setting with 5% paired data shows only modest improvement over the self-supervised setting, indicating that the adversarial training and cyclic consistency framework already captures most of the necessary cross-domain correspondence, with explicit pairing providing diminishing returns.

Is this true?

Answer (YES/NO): NO